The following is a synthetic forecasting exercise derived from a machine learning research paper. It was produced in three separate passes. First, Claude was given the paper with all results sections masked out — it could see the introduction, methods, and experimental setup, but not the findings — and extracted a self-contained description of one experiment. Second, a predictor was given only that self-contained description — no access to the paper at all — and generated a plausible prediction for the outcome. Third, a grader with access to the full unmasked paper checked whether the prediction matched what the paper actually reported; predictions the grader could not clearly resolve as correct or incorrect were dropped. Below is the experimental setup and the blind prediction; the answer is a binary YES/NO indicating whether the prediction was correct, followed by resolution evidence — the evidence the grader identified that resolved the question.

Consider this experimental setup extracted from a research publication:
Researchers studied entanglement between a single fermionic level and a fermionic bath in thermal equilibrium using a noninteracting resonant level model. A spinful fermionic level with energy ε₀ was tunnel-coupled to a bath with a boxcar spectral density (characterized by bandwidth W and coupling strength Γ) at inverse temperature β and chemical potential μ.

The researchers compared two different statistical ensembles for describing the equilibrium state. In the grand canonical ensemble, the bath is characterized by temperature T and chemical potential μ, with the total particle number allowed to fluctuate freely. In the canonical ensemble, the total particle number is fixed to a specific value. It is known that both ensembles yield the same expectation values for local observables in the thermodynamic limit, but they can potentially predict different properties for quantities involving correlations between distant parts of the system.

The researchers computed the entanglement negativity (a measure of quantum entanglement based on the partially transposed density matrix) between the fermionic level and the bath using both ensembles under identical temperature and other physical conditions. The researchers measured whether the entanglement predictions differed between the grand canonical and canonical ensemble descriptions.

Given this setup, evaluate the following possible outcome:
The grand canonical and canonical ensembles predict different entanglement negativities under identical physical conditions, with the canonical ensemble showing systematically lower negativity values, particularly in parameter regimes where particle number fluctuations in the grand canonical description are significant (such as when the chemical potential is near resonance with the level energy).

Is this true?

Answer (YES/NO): NO